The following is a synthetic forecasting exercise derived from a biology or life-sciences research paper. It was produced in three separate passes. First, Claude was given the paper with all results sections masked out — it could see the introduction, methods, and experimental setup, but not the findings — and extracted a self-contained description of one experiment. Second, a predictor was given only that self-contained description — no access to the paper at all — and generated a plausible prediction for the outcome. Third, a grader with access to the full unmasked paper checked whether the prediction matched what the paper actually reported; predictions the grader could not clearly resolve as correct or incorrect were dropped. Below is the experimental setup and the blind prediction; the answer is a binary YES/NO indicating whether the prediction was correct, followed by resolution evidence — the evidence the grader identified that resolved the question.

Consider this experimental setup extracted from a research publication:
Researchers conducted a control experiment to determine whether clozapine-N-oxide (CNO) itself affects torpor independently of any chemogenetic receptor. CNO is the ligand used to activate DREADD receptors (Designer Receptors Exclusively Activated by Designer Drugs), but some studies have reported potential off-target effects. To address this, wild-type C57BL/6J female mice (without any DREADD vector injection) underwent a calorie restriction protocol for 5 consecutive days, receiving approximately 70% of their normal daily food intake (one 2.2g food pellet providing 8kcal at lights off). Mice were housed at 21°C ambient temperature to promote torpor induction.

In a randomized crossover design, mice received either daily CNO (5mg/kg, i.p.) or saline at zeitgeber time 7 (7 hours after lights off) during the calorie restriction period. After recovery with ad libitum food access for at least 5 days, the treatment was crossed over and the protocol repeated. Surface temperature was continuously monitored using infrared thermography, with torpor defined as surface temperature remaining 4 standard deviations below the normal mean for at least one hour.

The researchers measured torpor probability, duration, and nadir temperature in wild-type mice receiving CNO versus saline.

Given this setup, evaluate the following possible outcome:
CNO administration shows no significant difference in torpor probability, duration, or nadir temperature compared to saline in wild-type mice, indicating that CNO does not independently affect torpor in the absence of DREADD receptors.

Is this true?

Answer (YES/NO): YES